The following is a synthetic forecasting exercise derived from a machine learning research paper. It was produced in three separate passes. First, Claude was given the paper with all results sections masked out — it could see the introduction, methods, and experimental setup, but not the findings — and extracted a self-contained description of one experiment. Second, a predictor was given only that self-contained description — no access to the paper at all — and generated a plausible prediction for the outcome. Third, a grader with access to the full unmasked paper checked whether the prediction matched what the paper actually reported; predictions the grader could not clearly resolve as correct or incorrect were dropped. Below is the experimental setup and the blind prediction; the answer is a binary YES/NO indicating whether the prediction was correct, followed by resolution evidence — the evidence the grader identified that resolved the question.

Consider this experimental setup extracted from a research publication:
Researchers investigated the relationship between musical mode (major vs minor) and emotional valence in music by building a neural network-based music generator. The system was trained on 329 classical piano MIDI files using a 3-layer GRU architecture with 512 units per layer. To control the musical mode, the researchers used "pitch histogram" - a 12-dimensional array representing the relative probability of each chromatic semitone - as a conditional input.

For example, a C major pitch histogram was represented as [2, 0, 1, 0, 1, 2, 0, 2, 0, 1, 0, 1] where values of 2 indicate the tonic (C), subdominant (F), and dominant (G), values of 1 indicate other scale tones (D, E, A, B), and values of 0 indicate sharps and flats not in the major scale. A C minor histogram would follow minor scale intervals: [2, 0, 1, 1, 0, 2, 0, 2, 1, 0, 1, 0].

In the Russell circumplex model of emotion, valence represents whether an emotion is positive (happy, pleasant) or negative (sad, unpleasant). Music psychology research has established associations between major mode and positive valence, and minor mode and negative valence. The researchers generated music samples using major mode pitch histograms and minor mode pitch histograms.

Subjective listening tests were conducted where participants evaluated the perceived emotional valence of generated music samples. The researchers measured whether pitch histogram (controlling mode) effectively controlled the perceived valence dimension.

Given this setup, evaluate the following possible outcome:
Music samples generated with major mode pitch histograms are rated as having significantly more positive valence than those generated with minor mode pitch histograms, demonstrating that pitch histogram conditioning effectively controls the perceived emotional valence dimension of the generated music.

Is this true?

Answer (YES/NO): NO